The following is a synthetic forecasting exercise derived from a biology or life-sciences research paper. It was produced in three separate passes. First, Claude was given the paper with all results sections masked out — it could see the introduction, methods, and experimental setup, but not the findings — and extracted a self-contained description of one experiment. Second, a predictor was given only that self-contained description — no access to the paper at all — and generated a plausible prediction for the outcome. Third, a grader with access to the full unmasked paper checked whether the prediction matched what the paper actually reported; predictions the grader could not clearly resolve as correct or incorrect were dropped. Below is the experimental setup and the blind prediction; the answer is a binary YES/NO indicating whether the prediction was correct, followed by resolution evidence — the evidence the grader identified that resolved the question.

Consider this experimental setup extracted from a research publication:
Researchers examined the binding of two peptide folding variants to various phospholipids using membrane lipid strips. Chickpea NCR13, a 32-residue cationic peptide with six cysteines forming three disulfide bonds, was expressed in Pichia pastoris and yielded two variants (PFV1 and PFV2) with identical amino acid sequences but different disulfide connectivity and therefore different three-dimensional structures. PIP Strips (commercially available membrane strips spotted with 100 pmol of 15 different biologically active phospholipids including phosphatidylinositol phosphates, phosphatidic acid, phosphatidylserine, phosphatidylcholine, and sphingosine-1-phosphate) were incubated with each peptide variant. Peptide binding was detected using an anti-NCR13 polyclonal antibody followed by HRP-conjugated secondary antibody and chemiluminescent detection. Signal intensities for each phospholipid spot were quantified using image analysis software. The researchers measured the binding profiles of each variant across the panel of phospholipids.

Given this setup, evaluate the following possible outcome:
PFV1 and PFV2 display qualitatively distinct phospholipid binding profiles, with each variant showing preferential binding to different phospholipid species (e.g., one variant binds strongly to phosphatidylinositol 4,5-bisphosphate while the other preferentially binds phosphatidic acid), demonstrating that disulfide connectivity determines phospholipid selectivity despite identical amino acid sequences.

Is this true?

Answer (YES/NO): NO